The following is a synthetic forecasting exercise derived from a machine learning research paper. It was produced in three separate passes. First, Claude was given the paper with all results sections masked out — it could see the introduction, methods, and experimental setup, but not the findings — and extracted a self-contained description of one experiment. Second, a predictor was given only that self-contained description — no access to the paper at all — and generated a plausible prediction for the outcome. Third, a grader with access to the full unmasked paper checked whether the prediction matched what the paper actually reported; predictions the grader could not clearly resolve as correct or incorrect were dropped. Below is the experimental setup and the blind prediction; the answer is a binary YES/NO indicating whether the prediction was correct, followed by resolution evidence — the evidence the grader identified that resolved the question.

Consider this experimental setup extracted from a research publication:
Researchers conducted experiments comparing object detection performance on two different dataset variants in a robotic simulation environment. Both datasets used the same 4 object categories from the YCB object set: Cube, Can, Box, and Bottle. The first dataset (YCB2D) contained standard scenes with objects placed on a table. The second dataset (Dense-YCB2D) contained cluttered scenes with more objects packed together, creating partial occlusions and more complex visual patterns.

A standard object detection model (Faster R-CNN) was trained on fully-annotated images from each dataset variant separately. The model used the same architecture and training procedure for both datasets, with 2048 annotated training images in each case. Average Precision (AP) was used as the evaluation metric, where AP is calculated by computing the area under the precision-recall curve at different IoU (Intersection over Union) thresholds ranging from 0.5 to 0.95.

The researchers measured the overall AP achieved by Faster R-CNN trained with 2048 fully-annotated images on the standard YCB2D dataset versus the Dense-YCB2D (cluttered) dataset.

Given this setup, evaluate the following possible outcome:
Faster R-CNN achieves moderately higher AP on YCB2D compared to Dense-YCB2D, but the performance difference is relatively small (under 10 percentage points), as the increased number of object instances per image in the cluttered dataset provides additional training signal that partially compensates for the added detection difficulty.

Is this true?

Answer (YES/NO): NO